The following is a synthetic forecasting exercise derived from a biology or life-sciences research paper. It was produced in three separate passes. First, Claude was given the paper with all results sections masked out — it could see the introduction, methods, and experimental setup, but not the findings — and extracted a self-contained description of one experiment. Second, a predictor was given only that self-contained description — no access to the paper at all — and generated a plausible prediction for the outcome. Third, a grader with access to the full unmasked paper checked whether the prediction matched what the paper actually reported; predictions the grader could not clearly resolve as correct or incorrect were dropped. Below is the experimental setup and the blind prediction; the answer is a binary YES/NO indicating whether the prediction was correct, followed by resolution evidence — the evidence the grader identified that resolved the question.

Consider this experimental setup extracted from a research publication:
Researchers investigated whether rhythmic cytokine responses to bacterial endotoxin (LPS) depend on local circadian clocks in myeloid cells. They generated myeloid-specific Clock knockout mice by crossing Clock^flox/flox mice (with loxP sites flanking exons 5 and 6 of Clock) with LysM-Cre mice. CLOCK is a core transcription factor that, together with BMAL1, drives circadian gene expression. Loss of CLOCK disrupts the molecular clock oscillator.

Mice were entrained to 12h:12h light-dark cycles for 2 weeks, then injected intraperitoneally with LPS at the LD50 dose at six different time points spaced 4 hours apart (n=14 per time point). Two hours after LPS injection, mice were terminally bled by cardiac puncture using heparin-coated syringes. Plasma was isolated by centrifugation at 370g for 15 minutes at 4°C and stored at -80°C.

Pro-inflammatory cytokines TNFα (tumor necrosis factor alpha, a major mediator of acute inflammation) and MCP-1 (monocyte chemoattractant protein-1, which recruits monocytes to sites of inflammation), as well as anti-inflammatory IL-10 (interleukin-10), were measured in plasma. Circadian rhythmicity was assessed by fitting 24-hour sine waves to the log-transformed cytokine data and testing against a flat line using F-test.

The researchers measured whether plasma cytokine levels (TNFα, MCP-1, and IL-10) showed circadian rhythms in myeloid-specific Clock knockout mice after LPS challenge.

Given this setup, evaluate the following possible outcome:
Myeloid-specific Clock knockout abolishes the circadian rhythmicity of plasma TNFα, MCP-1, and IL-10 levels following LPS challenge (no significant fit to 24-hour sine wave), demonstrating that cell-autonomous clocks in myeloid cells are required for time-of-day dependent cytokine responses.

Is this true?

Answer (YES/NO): NO